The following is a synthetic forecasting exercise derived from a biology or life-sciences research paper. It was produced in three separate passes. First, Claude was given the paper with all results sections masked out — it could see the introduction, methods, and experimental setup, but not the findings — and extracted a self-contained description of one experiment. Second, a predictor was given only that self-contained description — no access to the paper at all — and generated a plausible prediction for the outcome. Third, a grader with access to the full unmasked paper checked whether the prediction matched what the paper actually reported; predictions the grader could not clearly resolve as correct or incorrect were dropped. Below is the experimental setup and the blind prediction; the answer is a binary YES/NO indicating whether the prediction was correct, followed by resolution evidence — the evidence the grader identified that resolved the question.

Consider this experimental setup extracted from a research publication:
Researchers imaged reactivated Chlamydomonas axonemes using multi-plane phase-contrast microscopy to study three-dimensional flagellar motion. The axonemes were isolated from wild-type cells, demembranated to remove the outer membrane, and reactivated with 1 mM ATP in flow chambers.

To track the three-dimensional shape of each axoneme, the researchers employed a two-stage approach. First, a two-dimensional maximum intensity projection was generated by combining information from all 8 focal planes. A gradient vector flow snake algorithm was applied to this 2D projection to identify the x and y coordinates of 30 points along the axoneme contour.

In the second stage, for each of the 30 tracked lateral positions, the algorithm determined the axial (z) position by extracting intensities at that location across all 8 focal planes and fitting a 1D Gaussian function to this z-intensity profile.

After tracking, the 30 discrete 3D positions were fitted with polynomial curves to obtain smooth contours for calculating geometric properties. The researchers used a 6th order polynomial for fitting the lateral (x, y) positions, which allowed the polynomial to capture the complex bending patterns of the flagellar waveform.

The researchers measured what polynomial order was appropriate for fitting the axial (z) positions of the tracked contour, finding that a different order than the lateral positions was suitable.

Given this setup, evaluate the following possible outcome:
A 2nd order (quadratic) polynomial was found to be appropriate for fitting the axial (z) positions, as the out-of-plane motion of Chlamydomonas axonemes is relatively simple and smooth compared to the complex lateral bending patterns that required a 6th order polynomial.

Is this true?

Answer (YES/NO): NO